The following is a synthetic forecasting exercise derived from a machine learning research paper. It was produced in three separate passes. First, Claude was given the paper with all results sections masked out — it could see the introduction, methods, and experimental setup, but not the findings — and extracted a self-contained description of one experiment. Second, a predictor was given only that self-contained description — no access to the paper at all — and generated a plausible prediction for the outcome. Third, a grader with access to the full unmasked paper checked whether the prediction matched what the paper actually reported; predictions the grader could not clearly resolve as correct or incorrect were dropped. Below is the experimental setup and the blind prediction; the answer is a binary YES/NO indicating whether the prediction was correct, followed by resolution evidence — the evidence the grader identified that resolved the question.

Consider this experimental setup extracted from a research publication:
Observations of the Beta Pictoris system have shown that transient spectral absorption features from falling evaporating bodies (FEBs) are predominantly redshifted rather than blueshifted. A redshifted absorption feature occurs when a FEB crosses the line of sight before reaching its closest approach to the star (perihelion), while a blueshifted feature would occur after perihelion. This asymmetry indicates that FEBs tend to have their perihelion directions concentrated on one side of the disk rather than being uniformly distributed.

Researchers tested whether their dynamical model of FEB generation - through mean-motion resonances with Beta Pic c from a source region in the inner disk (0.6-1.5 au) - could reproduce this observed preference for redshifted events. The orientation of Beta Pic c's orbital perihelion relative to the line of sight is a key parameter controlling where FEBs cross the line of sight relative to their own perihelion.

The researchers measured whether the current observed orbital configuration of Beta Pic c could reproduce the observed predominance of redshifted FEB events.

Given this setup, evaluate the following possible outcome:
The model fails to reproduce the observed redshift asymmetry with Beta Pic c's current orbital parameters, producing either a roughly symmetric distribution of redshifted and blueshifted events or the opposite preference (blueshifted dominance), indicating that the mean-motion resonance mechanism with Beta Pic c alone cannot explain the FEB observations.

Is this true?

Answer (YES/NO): NO